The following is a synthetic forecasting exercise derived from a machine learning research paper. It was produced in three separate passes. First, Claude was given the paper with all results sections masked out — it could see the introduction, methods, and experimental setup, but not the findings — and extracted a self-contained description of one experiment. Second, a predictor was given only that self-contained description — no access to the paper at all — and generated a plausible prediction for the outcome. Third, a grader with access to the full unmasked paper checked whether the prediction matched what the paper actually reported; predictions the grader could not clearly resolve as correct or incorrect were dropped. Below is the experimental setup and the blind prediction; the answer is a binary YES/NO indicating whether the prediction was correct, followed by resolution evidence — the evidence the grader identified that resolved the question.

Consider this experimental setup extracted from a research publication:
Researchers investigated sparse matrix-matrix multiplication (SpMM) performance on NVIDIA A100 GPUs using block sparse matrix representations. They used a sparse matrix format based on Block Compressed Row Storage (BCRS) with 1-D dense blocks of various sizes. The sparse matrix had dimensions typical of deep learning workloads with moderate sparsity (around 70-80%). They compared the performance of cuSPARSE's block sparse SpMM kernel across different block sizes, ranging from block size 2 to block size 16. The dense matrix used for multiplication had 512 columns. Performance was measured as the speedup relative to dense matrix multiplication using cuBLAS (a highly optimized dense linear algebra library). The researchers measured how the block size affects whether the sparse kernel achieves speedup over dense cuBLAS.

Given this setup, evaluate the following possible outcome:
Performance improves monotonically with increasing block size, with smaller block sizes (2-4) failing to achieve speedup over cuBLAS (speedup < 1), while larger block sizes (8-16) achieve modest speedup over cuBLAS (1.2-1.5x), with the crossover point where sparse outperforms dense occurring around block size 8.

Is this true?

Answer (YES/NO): NO